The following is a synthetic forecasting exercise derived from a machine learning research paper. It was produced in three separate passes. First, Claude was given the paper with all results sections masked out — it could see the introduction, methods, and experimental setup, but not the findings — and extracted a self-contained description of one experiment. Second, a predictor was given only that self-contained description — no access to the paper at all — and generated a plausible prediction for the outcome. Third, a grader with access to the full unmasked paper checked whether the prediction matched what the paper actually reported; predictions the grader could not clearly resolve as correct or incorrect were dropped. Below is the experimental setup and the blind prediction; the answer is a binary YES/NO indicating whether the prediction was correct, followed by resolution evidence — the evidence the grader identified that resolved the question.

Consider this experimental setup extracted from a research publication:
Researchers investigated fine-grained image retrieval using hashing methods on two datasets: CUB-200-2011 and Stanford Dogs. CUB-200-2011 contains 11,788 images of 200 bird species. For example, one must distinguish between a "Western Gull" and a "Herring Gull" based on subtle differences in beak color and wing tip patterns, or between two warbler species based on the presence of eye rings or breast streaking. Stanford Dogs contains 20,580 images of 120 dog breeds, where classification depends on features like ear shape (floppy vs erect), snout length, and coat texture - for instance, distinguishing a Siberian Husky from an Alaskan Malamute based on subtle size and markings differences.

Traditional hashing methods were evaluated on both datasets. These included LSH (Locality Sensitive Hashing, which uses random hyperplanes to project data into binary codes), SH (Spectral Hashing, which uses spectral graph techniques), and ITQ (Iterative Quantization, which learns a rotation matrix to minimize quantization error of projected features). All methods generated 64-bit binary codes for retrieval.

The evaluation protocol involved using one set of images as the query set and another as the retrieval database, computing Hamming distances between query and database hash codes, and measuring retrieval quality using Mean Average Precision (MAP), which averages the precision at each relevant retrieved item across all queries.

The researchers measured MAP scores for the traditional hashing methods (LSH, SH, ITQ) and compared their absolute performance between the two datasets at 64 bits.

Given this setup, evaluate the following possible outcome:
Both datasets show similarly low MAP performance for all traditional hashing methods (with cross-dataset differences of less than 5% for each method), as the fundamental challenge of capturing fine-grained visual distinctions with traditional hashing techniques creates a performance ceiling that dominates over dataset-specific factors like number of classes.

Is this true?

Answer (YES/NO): NO